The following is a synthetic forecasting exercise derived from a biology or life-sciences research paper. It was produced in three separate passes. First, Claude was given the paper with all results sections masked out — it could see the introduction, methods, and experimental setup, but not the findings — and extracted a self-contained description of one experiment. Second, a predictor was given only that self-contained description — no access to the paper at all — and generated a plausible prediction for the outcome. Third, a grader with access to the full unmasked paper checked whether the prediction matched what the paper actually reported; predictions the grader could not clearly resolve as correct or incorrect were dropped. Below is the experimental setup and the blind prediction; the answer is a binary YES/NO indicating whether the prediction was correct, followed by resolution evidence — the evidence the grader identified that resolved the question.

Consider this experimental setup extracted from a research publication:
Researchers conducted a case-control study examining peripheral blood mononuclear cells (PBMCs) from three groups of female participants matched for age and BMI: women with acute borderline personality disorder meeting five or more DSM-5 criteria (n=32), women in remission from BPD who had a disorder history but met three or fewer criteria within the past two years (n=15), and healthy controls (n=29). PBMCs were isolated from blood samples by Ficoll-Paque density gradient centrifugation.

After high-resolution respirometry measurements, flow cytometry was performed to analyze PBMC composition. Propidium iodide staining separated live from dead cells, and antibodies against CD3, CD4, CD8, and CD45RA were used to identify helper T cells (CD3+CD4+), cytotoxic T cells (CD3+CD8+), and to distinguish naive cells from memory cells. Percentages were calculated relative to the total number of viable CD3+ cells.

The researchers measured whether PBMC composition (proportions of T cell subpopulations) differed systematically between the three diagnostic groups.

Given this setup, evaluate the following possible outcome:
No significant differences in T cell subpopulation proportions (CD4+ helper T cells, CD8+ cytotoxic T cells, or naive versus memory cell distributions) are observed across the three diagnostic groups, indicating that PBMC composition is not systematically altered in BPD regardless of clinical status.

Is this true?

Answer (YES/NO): YES